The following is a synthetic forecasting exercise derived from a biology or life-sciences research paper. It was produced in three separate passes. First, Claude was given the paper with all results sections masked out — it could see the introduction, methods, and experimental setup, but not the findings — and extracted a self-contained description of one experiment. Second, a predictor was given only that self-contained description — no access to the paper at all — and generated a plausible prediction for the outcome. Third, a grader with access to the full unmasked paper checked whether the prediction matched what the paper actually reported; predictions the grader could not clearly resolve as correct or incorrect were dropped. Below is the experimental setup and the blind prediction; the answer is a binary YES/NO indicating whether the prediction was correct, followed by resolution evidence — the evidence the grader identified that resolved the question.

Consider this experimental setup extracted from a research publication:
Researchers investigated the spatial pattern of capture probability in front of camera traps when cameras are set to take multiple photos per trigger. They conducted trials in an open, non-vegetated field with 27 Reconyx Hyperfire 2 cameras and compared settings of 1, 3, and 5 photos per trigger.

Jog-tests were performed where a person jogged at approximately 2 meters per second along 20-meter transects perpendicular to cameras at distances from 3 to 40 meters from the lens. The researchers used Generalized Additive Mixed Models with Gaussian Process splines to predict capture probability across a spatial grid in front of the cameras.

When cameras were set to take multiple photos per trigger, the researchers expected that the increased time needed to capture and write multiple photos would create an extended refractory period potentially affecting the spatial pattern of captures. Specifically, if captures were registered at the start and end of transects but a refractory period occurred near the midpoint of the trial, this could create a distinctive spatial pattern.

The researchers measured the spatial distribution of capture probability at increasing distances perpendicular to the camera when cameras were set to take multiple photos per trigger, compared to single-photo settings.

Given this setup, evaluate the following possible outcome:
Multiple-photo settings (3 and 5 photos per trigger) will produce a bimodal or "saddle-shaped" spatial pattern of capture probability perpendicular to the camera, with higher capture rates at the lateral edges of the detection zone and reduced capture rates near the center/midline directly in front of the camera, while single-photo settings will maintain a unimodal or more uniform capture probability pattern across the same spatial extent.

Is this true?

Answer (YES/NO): YES